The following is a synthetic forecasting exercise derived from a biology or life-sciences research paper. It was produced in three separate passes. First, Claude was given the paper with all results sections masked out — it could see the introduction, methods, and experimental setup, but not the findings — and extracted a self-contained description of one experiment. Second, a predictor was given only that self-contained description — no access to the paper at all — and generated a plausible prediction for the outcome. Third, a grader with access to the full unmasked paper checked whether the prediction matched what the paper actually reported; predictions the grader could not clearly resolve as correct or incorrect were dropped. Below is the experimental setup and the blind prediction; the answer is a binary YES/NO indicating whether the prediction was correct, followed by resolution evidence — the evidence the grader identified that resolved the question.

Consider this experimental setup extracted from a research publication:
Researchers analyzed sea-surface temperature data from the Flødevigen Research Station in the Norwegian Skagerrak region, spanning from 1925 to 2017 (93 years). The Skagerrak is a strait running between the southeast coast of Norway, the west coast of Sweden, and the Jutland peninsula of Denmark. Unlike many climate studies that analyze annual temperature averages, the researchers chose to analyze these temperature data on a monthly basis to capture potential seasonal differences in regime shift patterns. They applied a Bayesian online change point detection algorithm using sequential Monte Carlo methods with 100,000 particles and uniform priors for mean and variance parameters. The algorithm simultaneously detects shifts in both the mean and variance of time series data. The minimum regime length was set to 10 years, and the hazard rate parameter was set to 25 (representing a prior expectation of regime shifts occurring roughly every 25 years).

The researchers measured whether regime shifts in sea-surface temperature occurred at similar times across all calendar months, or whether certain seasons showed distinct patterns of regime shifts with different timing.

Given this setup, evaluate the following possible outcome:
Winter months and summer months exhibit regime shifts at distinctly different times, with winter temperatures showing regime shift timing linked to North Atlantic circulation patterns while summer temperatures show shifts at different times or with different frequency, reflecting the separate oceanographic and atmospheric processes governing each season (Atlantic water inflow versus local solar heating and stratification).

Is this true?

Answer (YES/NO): YES